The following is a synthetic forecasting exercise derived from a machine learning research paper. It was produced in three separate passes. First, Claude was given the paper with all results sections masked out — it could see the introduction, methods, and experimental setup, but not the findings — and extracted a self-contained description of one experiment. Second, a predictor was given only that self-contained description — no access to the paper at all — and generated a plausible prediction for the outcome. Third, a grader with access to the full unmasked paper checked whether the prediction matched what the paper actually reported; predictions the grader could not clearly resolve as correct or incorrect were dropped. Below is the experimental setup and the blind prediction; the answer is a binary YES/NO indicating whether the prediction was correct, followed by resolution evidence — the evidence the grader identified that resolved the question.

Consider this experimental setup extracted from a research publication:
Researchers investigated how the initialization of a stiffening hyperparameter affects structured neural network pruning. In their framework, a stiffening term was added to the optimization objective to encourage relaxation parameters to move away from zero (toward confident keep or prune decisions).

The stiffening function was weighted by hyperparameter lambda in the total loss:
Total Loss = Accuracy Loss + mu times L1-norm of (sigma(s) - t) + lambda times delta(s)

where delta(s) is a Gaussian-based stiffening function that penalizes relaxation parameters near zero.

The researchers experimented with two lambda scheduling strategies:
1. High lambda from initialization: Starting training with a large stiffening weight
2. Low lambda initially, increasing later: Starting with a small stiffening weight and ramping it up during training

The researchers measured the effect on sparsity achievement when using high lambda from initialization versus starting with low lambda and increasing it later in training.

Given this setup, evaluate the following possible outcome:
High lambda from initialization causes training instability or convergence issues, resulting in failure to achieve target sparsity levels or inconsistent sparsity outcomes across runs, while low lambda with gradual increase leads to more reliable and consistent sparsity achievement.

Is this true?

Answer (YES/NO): NO